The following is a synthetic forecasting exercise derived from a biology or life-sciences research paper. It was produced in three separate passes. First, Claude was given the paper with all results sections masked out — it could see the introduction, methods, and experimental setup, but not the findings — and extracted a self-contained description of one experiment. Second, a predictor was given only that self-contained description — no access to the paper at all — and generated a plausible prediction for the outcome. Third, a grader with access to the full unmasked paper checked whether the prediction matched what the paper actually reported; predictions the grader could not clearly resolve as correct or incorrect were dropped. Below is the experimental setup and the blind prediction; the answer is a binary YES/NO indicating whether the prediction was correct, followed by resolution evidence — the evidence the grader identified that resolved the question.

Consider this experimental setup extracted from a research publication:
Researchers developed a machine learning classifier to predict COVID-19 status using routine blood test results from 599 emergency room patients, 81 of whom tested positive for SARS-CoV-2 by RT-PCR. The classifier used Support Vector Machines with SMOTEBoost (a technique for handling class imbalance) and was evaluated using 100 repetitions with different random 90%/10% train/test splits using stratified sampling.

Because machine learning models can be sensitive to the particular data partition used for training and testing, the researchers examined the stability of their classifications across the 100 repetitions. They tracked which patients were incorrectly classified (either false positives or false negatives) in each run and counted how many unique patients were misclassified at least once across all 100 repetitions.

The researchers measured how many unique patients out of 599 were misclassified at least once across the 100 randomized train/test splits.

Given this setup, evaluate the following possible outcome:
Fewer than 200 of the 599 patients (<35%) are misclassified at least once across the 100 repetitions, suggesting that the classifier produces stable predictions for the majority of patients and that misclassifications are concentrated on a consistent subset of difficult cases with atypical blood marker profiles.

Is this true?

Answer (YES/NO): YES